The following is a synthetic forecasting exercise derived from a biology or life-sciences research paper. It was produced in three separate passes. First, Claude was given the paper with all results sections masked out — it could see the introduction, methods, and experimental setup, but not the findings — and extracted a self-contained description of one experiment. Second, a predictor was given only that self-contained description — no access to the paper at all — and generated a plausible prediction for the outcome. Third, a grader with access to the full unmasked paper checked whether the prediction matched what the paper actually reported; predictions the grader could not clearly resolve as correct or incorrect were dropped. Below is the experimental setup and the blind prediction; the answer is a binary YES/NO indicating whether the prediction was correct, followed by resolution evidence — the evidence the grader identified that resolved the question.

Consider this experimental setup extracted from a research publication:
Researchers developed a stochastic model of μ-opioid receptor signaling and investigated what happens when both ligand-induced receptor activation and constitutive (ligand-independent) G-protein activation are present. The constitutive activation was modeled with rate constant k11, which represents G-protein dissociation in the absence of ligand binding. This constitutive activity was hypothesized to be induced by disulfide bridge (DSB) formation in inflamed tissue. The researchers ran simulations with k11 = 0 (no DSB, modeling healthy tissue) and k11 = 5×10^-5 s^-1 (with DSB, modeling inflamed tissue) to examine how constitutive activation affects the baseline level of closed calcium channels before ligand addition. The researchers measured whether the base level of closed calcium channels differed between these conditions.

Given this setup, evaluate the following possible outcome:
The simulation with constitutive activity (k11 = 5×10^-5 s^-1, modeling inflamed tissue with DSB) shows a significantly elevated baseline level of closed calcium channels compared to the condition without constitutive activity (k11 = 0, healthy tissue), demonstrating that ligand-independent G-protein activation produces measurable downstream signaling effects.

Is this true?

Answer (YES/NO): YES